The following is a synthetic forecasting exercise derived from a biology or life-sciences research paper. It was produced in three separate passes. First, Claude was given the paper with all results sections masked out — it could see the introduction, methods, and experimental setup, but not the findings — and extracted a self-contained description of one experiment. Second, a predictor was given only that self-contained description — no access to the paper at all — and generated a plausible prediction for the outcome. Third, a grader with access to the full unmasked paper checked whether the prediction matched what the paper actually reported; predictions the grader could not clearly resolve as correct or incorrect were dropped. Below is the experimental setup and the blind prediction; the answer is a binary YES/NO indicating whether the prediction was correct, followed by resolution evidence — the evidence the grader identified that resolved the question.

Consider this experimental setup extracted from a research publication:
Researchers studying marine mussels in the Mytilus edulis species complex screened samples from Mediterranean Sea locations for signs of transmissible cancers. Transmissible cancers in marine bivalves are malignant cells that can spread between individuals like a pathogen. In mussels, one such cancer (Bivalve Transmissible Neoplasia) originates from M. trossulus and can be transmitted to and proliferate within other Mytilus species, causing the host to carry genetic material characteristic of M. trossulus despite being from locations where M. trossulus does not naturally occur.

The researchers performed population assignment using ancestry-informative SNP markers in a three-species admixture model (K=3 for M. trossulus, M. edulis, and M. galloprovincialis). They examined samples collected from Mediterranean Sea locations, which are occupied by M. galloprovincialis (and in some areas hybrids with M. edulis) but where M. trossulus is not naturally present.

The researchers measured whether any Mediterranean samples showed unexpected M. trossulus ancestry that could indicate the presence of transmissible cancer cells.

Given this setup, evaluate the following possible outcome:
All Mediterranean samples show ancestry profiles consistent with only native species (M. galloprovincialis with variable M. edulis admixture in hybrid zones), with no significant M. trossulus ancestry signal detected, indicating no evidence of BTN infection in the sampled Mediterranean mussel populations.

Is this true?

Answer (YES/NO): NO